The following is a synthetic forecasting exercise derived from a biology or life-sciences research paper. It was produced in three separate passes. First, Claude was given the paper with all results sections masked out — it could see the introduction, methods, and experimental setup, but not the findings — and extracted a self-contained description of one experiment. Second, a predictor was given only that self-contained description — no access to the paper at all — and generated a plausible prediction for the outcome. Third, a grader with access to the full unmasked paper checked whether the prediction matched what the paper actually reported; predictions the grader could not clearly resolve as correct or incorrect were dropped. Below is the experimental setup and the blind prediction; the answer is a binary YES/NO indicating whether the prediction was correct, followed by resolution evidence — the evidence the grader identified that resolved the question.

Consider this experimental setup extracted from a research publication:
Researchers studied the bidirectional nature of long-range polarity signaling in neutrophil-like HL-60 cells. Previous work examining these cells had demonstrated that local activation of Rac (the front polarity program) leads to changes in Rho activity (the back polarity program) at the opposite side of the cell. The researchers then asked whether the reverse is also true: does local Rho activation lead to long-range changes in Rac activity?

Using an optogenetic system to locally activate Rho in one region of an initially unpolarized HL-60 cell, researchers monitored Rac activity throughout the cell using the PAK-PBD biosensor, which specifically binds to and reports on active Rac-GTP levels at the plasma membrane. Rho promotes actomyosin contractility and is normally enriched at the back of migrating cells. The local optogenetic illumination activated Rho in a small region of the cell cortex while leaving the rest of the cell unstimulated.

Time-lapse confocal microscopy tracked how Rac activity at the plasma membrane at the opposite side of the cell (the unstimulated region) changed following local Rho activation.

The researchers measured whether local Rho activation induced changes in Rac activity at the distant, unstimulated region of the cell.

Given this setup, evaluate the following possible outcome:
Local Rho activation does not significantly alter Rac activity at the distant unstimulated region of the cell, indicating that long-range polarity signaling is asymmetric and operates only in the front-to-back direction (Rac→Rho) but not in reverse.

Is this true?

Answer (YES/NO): NO